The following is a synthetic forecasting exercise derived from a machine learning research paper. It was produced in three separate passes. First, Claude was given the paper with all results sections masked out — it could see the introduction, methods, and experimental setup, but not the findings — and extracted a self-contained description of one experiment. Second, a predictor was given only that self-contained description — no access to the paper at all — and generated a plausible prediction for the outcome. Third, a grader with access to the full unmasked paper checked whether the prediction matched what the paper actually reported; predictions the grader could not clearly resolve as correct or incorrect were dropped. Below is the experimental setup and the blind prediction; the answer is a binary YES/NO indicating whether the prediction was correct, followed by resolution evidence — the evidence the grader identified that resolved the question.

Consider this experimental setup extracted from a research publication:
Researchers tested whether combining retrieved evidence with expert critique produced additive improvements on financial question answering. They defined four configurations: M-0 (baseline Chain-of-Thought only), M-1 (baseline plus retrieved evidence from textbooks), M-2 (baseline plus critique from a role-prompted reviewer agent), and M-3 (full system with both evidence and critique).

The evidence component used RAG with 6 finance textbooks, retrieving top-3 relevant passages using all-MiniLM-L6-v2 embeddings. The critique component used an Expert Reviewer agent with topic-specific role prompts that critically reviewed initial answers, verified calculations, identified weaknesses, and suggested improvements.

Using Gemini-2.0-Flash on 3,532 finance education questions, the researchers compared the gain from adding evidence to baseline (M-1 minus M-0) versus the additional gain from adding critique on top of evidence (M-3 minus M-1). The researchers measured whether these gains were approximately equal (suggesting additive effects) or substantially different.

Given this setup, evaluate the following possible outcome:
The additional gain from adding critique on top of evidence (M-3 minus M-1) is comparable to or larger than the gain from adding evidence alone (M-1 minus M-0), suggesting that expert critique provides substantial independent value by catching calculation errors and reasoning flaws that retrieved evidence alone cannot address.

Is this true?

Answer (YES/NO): YES